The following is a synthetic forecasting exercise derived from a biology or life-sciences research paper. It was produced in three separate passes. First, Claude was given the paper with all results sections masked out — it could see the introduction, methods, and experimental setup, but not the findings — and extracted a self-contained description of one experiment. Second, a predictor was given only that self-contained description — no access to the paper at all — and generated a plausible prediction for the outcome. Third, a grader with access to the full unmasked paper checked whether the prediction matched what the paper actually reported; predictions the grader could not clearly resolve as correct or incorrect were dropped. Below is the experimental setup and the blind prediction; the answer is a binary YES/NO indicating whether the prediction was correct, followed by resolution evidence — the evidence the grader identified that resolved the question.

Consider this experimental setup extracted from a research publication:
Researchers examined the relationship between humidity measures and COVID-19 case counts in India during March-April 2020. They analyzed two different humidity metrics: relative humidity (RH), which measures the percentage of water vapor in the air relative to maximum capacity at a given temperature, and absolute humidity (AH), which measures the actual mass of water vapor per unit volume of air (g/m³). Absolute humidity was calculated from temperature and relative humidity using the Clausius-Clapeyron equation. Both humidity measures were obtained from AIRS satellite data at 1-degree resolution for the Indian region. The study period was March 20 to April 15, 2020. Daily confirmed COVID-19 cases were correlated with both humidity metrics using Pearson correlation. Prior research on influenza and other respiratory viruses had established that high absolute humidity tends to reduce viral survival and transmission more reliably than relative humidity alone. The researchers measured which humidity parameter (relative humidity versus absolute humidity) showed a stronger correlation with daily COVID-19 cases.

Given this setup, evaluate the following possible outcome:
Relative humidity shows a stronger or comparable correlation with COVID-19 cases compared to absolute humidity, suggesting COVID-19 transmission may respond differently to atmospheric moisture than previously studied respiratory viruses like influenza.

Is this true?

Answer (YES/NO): YES